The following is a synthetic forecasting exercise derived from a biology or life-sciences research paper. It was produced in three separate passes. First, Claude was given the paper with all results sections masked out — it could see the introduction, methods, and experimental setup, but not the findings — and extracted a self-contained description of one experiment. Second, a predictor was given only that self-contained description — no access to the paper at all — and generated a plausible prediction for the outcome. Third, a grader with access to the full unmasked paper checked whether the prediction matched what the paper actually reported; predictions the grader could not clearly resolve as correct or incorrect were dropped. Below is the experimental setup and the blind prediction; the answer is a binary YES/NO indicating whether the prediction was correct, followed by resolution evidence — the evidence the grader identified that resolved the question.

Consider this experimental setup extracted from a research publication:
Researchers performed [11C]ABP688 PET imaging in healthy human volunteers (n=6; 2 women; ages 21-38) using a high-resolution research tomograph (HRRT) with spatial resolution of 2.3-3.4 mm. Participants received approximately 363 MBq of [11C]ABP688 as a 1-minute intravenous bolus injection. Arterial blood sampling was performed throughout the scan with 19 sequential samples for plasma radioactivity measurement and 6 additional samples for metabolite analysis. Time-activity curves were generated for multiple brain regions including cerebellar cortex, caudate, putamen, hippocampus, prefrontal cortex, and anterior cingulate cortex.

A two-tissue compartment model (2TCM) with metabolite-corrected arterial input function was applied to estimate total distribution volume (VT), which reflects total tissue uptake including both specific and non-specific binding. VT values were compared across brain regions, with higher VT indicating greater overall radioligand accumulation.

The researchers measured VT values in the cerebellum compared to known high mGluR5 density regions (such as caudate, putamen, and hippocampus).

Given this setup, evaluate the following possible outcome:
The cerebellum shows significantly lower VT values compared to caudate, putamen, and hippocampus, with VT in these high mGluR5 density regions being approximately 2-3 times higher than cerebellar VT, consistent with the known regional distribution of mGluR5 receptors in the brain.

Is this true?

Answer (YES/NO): NO